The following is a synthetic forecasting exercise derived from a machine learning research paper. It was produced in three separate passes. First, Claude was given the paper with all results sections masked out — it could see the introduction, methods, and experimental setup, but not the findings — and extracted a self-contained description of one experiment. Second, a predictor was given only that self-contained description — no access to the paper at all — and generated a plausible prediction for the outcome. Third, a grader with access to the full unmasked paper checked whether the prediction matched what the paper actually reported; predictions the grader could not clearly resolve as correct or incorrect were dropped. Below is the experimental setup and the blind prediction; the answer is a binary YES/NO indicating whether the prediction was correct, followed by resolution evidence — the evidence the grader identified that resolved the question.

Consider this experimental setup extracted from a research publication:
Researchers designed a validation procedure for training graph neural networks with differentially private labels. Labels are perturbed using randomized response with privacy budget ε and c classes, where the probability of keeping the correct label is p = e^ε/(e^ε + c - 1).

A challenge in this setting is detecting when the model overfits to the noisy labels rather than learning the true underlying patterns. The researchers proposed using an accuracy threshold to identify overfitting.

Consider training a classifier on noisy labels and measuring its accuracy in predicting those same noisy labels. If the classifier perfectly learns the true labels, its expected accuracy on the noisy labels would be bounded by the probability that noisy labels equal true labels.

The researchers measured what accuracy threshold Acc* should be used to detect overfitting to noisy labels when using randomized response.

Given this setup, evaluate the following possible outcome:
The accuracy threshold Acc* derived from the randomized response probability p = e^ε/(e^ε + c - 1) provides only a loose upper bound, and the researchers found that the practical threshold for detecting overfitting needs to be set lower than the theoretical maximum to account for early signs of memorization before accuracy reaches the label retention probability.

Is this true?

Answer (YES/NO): NO